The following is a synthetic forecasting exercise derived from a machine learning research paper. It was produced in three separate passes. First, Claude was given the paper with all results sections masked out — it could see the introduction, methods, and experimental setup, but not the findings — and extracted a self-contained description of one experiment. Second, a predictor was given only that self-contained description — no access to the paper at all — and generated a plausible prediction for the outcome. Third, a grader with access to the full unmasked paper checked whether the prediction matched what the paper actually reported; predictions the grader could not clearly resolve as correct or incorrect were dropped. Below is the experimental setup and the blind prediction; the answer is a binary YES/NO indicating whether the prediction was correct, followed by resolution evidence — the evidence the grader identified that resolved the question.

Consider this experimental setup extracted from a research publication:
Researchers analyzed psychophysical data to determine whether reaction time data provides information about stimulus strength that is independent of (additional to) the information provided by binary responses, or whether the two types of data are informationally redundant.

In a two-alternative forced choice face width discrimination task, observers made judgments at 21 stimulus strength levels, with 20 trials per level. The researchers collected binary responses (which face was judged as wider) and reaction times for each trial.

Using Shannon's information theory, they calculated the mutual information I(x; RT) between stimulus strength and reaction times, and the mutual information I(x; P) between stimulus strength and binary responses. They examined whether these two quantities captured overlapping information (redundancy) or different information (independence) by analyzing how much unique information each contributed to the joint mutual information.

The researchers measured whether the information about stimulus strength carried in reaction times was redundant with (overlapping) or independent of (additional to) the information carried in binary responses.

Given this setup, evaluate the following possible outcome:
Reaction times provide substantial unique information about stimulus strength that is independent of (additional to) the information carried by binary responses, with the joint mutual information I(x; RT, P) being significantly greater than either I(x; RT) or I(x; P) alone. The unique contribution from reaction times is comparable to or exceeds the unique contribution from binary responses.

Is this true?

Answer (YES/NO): NO